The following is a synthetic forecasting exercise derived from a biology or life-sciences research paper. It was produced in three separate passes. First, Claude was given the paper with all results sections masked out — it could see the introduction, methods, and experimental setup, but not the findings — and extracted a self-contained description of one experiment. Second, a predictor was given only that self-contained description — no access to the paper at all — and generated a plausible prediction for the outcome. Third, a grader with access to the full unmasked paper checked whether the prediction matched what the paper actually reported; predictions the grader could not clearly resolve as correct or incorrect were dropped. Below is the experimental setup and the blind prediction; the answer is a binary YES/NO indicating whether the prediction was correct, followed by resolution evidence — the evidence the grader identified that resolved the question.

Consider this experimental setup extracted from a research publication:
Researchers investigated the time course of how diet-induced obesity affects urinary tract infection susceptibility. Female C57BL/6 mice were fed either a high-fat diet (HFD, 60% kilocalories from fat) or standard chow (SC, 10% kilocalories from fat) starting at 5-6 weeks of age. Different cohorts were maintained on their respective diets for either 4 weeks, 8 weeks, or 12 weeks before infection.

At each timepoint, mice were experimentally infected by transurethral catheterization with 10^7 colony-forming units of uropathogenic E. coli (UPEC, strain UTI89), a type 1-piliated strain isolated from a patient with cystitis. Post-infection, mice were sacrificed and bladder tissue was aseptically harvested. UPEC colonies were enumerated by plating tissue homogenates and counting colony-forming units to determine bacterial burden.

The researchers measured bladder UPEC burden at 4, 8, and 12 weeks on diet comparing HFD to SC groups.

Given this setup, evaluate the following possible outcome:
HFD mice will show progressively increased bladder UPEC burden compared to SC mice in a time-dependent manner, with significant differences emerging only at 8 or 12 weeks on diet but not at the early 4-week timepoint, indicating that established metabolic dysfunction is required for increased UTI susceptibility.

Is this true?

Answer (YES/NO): NO